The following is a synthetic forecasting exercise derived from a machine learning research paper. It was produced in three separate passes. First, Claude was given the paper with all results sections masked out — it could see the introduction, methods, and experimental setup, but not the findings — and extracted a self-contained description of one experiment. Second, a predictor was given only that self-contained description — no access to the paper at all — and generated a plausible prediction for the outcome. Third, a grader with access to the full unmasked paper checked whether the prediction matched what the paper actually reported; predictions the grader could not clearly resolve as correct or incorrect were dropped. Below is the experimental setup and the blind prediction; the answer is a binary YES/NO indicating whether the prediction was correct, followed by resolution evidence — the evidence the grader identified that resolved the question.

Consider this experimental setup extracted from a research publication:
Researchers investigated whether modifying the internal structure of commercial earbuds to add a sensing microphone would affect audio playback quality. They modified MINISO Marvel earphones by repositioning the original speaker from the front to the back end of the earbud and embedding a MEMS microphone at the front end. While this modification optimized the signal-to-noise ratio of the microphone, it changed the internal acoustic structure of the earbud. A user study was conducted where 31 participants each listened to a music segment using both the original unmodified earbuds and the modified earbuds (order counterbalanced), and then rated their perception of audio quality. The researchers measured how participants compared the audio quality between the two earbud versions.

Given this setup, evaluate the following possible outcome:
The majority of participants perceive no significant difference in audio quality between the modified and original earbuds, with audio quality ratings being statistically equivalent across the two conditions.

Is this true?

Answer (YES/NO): NO